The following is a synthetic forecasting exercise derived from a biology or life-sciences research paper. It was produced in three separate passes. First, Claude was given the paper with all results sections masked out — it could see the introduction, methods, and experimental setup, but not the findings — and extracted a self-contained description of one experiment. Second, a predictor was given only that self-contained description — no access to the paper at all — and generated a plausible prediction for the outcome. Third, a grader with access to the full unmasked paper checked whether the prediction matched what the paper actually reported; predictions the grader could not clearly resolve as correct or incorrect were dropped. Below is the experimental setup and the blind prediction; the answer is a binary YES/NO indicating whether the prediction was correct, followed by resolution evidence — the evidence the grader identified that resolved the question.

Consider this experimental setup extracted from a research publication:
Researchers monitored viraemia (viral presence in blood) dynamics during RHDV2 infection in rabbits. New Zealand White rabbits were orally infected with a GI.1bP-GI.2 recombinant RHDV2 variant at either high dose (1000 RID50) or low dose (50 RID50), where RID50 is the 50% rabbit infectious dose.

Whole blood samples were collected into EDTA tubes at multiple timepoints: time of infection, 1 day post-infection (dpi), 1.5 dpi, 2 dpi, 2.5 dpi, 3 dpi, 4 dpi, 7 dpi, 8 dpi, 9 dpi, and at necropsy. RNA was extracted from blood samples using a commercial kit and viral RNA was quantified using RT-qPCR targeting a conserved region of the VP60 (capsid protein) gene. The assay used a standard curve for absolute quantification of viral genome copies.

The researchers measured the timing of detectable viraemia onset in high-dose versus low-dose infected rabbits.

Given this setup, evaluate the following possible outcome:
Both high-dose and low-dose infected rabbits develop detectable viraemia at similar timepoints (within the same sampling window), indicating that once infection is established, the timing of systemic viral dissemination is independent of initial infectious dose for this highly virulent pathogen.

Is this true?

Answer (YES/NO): NO